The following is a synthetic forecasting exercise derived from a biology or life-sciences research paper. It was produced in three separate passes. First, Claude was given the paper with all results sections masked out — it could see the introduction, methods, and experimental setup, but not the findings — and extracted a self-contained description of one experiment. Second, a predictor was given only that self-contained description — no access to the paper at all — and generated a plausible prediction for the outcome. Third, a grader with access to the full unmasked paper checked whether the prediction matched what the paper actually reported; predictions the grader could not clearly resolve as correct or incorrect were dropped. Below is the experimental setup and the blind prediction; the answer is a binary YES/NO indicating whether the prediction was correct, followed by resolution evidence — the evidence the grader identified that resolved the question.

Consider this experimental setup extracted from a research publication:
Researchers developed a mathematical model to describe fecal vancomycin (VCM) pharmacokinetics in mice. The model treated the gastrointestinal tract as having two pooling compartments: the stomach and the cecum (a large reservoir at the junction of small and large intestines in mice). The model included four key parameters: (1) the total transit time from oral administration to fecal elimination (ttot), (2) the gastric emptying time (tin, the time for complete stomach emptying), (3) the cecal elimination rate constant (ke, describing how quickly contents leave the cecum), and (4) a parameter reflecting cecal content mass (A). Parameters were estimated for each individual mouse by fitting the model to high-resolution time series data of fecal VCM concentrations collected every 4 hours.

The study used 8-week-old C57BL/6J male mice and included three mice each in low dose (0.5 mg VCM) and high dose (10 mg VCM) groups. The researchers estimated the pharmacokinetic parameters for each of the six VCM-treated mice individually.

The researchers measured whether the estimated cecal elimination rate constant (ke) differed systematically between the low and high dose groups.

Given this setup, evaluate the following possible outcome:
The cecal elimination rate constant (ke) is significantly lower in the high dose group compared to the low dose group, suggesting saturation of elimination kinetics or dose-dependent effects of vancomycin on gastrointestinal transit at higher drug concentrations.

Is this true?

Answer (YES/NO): NO